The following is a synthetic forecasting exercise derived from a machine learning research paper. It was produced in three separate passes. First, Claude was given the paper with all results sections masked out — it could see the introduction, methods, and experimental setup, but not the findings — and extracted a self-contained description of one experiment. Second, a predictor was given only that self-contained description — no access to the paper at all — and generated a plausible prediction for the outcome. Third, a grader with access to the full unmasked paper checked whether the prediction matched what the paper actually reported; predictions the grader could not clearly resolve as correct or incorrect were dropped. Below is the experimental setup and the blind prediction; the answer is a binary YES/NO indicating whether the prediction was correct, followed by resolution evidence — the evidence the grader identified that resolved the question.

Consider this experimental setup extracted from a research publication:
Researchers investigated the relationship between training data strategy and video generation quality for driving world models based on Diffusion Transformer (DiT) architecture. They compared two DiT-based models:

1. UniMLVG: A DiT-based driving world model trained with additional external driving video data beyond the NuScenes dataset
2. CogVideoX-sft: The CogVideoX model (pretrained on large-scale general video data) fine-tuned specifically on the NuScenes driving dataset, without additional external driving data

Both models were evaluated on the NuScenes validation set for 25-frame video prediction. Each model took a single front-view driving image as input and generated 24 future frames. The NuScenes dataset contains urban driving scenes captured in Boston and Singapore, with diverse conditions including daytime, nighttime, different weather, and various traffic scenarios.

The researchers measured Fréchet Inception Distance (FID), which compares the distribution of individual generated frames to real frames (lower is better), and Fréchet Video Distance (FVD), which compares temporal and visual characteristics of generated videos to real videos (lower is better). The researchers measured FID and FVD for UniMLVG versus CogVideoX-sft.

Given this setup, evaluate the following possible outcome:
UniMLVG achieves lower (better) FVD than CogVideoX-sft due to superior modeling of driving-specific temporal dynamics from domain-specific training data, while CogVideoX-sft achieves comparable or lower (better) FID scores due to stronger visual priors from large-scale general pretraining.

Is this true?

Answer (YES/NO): NO